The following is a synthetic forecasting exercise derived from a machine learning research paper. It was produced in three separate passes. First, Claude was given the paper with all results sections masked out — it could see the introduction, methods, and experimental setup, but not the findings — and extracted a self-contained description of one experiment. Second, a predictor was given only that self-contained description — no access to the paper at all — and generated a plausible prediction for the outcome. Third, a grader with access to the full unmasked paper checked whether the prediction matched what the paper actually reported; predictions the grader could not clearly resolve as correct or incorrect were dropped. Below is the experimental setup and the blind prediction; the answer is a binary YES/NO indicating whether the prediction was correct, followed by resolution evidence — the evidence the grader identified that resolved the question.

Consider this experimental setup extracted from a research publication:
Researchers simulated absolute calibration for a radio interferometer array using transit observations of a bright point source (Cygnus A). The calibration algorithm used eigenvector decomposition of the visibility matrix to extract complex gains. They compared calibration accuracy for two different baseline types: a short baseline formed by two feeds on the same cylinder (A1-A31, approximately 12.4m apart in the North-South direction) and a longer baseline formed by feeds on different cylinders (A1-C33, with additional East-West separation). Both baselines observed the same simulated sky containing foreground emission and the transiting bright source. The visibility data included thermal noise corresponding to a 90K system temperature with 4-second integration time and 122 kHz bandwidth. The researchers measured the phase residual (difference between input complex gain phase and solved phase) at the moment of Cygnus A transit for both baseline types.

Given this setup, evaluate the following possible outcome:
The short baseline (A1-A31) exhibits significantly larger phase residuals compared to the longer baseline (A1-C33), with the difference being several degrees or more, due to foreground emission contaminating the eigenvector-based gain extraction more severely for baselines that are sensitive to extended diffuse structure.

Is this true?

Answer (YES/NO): NO